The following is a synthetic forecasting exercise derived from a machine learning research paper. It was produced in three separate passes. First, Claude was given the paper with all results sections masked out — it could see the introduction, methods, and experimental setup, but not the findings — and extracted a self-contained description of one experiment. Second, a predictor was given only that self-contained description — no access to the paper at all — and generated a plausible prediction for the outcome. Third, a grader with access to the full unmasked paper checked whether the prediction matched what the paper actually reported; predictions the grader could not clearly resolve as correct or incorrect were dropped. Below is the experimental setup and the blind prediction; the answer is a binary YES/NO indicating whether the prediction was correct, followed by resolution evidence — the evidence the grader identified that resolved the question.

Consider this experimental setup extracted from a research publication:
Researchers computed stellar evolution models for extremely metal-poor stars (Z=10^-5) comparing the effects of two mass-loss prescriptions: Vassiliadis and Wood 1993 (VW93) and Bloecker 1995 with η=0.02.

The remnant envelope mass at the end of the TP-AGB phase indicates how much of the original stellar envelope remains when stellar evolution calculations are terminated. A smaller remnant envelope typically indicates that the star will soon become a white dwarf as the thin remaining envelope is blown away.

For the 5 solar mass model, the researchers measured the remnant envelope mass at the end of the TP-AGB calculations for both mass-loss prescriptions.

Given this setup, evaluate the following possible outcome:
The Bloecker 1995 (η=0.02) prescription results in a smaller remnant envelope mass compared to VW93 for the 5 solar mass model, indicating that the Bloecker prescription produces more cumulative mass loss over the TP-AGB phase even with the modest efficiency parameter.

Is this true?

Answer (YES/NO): YES